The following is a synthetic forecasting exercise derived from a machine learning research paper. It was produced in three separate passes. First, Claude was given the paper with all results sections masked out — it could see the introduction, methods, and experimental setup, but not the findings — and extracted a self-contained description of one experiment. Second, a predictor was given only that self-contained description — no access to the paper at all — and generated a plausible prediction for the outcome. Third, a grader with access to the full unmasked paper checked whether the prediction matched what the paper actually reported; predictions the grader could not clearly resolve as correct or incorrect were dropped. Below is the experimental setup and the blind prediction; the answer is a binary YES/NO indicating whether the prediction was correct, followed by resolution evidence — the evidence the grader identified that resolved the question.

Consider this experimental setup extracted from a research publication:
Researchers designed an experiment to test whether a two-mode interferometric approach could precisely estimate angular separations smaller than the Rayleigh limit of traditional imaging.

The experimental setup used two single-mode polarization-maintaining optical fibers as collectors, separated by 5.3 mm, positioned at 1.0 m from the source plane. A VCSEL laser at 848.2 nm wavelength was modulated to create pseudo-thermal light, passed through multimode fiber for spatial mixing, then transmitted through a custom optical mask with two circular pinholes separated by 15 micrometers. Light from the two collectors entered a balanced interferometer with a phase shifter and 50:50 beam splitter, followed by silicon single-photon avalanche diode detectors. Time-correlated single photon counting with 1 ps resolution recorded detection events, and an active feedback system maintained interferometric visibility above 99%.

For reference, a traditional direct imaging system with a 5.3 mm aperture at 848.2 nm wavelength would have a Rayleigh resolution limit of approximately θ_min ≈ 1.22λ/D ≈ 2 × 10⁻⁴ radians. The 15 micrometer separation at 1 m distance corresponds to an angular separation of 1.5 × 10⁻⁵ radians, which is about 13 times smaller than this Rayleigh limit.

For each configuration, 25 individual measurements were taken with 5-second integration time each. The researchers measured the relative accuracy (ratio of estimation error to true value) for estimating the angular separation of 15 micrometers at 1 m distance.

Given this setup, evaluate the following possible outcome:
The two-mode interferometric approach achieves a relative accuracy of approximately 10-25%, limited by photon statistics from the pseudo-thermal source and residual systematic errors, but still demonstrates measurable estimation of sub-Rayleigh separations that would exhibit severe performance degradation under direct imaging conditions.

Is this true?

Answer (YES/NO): NO